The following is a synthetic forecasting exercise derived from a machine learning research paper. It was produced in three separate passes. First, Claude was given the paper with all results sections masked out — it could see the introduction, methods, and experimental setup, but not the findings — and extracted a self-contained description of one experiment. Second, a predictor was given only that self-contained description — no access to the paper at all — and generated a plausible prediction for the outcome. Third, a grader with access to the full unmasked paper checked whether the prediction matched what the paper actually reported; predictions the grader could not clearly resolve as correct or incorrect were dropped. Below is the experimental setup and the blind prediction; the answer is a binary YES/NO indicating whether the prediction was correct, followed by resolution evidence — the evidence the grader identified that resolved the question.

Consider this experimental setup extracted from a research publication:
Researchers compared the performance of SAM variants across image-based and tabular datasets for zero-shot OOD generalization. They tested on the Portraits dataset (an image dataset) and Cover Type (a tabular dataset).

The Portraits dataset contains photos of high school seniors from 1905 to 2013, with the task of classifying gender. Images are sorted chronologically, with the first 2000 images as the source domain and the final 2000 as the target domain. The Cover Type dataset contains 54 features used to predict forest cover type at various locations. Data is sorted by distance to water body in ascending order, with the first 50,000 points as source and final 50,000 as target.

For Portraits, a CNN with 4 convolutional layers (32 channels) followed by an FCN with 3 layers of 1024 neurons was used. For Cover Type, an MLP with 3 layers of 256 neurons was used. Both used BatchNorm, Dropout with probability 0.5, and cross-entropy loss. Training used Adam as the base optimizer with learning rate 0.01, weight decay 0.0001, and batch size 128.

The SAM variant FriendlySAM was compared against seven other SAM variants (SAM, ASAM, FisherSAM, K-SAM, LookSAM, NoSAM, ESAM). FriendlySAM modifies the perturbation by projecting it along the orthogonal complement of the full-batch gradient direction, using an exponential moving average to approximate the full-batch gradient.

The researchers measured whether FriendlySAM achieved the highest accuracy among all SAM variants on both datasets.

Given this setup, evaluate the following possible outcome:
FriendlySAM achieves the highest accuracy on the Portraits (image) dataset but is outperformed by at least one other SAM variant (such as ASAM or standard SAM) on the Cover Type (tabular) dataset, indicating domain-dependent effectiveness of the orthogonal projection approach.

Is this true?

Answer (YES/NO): NO